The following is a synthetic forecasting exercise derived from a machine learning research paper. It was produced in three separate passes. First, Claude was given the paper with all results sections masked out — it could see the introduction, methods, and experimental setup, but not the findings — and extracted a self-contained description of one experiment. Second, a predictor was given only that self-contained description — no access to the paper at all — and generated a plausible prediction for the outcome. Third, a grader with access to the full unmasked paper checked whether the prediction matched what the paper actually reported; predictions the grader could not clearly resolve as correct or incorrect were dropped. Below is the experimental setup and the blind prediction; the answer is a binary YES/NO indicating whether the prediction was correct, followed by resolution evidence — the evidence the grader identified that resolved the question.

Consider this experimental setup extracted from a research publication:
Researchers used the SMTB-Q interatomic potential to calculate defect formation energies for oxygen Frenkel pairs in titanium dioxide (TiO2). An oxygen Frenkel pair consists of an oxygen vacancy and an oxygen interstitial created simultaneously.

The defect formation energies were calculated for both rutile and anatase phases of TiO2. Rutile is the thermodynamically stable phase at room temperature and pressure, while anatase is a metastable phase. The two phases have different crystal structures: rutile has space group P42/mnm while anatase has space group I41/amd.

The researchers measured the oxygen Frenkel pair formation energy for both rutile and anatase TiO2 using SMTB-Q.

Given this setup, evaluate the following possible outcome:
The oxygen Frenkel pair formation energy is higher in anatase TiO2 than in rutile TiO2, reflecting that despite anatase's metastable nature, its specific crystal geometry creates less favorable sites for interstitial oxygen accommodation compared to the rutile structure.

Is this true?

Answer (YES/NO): NO